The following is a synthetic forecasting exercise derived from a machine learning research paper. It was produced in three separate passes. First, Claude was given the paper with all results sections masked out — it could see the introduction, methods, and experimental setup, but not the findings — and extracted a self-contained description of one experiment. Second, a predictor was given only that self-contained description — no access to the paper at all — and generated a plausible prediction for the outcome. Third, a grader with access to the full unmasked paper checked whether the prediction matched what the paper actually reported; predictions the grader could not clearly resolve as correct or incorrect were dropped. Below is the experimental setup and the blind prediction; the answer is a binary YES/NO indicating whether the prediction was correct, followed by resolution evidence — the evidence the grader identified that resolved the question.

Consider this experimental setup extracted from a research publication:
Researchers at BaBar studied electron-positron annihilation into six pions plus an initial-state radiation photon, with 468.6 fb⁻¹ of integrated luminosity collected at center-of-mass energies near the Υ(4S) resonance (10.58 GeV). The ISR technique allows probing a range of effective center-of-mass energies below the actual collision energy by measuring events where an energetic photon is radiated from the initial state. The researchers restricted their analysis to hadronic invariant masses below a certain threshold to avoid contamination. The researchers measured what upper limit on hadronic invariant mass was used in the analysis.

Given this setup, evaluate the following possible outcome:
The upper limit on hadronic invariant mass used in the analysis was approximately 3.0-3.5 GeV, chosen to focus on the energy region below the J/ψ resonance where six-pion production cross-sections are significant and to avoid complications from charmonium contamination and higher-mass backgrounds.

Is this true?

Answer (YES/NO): NO